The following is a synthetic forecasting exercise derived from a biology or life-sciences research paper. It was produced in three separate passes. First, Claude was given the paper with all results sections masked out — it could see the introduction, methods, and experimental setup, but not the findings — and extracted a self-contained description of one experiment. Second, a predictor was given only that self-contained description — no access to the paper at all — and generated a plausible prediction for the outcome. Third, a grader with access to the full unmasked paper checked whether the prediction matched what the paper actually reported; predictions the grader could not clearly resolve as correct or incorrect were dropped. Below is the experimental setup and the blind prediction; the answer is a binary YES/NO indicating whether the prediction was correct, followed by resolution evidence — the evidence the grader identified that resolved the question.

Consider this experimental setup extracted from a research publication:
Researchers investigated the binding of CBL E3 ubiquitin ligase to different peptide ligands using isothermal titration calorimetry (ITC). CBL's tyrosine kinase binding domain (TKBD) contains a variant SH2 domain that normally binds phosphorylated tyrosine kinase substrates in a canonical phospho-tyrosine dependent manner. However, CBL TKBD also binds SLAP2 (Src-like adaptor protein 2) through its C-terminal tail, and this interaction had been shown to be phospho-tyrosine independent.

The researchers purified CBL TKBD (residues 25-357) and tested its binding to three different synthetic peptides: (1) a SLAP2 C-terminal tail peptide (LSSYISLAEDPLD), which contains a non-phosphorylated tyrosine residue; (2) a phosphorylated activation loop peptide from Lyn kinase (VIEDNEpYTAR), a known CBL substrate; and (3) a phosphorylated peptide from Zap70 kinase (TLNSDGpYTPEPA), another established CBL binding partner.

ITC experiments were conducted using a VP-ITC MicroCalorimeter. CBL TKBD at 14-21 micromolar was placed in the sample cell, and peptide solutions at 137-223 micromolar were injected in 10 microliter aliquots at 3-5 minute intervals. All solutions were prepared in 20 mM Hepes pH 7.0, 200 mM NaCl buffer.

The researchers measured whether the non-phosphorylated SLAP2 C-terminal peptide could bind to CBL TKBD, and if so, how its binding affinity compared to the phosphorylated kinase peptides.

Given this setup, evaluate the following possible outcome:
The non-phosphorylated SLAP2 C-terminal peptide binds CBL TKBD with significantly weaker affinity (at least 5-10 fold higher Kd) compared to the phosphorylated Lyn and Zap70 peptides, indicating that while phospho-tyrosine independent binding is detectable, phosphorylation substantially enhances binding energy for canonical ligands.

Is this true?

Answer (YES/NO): NO